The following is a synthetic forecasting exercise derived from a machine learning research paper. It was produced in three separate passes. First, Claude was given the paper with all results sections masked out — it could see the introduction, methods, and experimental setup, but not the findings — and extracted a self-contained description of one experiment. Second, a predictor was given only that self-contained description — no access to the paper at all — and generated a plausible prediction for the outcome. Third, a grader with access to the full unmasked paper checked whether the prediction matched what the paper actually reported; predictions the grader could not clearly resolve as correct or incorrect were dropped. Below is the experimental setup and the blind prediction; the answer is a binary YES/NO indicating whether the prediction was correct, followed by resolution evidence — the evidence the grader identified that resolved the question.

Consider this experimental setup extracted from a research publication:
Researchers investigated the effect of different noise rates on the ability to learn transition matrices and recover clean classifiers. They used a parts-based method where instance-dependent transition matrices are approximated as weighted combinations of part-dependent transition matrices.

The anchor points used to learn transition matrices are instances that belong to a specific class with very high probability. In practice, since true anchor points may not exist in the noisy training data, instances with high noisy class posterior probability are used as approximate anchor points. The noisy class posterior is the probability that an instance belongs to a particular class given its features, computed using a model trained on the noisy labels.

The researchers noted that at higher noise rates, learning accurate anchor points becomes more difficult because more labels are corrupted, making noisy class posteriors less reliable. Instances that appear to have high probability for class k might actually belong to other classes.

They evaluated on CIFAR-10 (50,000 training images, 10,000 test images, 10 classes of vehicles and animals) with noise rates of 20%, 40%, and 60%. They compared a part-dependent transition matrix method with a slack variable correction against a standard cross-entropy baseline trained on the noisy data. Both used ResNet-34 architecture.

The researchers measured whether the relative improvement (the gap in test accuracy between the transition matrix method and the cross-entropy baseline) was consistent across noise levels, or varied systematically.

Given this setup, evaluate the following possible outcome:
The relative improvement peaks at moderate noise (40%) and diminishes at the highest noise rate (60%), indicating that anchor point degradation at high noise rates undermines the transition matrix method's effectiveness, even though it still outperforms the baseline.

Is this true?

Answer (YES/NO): NO